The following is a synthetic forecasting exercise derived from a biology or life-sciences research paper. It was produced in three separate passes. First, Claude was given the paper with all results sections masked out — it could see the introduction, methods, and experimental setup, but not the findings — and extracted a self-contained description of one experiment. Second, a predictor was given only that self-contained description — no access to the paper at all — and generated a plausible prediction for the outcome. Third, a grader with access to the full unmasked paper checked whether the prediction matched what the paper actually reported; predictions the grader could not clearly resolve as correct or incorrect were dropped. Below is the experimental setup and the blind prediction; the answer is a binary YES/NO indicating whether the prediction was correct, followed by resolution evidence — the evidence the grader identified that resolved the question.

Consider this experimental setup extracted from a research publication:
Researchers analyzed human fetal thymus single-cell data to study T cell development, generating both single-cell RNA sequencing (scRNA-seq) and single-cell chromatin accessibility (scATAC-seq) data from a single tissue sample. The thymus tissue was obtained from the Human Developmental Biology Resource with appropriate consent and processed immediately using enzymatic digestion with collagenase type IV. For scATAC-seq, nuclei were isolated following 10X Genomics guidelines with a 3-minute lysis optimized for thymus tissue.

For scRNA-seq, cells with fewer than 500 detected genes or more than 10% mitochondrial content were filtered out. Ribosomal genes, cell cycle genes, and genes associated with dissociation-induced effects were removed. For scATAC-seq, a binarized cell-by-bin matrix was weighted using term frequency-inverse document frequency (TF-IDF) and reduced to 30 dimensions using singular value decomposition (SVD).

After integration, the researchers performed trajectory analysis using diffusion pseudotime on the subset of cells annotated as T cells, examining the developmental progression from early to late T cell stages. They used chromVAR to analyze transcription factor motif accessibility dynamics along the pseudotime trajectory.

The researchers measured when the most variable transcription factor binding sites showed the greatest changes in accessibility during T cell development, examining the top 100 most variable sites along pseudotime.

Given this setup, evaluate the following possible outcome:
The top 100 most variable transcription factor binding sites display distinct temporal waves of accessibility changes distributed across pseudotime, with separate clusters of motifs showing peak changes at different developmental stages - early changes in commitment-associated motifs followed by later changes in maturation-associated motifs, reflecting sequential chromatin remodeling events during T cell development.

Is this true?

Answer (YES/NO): NO